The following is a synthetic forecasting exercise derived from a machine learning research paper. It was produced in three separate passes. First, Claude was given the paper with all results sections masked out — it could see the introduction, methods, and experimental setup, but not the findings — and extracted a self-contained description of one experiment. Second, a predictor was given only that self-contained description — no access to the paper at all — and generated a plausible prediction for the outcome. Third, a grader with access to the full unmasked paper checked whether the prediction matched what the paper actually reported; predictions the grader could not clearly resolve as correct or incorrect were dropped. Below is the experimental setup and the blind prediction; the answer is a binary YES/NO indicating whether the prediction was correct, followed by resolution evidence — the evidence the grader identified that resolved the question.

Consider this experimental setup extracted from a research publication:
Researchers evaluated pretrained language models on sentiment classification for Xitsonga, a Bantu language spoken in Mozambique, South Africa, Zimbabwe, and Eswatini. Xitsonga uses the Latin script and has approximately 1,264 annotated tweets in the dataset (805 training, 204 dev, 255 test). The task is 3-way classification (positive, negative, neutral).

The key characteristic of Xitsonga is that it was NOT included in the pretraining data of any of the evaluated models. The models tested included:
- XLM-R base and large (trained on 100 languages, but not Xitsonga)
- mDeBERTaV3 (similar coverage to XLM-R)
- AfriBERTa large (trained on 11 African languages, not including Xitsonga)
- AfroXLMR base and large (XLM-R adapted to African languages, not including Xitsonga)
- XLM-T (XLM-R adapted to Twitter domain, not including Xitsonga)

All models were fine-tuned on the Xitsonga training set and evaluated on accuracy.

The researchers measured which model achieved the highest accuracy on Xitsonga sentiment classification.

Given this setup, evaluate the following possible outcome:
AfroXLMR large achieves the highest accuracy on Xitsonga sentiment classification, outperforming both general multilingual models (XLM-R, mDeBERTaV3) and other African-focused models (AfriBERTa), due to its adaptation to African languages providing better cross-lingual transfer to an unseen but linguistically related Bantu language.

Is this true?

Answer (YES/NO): NO